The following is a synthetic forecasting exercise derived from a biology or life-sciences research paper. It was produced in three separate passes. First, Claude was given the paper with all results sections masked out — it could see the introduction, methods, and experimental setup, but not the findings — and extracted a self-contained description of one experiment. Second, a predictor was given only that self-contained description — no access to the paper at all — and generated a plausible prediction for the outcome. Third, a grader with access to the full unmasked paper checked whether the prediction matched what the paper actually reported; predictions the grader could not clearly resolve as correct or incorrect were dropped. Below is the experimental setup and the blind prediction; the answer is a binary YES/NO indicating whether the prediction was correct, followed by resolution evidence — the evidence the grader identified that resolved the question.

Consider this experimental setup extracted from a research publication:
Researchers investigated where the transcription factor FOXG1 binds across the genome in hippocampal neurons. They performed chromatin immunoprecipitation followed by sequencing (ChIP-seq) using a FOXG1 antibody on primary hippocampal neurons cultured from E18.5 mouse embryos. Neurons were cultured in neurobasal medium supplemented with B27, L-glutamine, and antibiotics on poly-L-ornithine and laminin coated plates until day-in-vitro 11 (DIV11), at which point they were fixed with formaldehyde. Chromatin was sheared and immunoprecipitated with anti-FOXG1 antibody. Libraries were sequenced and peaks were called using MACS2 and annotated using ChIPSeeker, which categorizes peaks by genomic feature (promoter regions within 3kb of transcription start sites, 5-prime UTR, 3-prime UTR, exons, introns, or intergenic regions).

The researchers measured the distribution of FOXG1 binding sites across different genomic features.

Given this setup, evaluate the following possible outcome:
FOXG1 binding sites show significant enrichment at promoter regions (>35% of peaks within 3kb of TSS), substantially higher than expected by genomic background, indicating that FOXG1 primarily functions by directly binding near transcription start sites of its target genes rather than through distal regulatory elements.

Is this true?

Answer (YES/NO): NO